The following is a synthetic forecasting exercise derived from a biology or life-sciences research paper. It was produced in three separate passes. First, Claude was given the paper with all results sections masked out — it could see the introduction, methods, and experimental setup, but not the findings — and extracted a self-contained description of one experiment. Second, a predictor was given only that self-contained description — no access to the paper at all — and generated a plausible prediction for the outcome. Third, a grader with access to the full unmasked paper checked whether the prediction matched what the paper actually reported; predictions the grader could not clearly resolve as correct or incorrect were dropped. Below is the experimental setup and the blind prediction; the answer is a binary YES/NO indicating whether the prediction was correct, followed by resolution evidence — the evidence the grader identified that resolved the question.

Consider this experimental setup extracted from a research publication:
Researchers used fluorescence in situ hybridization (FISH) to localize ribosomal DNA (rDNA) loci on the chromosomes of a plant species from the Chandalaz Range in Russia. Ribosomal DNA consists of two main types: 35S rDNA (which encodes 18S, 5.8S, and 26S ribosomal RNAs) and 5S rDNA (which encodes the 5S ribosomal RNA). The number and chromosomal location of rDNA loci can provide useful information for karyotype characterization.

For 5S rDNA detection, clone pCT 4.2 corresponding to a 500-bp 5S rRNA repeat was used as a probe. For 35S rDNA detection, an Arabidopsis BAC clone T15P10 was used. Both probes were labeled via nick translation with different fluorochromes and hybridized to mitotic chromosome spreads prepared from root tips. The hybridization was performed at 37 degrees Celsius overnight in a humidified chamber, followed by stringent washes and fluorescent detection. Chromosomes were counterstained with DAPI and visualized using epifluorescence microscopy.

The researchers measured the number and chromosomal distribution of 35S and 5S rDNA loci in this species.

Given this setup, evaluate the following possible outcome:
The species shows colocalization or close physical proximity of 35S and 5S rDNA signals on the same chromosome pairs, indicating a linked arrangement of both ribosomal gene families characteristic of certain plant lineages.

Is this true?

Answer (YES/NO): NO